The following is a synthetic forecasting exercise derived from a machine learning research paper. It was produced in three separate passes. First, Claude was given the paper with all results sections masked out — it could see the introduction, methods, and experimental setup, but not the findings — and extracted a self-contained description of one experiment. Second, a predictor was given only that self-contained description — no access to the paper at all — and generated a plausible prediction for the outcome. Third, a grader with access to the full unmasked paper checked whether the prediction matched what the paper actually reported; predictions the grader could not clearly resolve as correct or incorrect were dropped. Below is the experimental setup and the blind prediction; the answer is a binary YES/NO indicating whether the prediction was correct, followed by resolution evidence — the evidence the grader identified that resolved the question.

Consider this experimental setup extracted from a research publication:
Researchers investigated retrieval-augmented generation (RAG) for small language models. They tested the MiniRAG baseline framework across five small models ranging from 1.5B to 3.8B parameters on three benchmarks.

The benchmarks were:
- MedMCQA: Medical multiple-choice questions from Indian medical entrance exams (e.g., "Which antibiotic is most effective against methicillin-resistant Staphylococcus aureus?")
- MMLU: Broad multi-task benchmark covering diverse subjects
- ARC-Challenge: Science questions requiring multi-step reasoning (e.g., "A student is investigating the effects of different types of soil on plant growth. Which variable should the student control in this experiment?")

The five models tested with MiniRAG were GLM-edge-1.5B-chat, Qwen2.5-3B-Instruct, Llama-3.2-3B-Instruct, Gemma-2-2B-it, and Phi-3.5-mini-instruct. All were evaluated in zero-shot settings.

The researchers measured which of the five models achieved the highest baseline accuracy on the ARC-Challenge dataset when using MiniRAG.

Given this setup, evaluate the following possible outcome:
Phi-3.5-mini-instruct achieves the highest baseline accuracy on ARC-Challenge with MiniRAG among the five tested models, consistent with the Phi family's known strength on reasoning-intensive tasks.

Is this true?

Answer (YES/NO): YES